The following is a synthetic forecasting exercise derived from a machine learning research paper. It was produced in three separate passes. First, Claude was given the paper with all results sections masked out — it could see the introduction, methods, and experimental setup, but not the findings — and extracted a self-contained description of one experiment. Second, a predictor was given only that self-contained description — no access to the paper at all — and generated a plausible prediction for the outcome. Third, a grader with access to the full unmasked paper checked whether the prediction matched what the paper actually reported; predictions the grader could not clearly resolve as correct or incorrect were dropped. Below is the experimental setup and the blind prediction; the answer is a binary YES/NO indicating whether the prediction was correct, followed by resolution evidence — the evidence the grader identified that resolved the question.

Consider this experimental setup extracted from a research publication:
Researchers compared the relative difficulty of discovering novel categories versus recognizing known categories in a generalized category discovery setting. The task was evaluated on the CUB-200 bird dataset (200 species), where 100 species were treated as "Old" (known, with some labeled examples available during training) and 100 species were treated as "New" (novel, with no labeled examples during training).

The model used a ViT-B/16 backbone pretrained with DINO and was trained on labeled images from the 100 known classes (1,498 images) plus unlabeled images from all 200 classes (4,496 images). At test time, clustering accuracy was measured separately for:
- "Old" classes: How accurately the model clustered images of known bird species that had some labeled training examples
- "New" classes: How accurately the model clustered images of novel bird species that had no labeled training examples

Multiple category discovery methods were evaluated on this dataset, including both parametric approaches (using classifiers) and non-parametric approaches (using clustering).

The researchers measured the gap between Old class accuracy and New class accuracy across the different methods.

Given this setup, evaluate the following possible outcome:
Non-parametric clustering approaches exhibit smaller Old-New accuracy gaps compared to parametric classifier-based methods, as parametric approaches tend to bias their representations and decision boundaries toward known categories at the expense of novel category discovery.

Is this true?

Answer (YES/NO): NO